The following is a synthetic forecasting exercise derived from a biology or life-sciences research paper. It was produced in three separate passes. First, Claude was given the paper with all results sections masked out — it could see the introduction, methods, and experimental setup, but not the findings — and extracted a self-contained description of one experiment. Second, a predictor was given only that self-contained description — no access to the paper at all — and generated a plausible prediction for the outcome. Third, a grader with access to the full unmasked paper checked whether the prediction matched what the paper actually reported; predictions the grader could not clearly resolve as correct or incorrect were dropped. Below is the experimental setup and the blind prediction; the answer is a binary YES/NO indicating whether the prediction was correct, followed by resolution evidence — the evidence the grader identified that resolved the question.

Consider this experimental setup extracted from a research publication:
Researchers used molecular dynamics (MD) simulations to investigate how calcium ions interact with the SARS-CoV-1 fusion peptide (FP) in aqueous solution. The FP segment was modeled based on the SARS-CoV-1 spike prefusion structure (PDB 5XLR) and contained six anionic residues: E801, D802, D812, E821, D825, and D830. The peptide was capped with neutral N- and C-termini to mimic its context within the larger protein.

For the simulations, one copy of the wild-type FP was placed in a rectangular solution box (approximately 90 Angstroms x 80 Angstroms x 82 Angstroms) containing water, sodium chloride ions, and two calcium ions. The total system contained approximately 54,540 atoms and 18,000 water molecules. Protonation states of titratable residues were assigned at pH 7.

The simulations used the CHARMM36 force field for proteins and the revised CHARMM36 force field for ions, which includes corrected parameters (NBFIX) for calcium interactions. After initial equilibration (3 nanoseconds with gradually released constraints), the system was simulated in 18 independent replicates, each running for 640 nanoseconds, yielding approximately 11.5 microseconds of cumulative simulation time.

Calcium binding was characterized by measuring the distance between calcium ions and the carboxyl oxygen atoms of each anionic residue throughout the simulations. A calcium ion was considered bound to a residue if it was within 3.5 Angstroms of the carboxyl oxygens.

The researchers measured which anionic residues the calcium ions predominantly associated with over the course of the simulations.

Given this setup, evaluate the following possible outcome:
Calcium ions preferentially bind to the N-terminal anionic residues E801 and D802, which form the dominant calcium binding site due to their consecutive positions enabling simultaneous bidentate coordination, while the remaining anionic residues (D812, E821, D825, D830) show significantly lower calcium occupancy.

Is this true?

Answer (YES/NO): NO